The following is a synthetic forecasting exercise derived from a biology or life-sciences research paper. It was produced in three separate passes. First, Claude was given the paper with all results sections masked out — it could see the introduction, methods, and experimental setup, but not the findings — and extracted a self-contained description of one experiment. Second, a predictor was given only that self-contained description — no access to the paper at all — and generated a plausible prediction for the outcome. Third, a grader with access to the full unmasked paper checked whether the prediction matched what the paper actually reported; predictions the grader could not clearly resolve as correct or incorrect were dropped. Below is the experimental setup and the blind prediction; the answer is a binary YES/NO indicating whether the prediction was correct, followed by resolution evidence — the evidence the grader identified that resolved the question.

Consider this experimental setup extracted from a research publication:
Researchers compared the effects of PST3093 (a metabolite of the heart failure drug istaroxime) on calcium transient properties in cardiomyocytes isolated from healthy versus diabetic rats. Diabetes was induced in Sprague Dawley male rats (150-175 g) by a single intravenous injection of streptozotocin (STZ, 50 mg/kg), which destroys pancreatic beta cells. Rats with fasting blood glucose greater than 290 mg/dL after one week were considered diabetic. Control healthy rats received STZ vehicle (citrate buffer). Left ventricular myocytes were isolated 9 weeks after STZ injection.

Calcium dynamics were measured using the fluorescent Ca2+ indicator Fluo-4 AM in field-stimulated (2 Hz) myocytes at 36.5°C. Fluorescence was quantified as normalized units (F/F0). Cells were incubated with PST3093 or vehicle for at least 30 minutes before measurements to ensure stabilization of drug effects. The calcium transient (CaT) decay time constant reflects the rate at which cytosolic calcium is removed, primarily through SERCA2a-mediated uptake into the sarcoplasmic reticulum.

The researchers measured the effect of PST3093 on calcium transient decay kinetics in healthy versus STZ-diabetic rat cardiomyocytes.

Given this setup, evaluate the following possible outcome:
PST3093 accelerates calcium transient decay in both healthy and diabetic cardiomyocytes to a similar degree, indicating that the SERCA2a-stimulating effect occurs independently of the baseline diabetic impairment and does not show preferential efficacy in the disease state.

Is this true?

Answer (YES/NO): NO